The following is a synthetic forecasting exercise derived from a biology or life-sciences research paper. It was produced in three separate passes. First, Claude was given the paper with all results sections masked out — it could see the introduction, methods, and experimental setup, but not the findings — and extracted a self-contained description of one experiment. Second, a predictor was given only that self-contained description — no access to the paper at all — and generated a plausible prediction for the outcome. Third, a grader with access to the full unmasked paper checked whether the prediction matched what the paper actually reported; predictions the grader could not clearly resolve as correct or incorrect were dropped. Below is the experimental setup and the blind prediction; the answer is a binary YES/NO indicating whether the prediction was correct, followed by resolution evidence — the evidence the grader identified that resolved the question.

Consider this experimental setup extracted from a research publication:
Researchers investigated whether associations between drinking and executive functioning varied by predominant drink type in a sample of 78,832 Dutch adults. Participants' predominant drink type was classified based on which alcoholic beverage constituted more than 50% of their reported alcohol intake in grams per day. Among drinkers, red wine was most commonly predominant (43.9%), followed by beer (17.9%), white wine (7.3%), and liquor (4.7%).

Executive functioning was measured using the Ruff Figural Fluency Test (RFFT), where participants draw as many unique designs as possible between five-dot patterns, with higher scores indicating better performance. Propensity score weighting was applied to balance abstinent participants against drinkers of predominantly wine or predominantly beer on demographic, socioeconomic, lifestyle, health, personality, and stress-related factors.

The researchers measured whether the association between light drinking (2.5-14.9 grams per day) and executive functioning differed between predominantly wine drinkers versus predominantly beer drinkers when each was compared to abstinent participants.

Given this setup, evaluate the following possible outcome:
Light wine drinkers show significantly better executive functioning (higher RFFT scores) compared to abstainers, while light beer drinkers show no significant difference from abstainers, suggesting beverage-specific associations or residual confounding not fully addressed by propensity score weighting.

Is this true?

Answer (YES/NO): YES